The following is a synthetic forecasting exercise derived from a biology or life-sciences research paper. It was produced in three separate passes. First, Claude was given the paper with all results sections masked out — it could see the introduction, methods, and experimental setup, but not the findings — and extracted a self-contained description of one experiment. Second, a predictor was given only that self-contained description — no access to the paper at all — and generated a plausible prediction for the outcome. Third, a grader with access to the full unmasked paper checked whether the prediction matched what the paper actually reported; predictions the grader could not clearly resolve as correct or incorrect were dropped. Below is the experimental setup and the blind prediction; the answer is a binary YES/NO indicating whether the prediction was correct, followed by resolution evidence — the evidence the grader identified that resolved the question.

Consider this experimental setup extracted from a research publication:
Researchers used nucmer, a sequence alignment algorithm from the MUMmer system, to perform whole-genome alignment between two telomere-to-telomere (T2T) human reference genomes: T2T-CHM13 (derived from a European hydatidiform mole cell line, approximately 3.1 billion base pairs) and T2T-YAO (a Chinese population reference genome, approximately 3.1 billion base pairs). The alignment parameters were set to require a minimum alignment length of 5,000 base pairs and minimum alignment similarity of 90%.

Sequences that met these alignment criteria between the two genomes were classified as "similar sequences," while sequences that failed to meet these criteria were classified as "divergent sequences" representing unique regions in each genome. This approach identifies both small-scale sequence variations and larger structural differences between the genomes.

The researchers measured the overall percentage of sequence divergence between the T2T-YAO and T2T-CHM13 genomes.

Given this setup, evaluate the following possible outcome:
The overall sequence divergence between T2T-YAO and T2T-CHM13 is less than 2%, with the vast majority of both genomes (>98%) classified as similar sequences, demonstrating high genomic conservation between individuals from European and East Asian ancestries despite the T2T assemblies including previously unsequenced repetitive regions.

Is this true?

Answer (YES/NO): NO